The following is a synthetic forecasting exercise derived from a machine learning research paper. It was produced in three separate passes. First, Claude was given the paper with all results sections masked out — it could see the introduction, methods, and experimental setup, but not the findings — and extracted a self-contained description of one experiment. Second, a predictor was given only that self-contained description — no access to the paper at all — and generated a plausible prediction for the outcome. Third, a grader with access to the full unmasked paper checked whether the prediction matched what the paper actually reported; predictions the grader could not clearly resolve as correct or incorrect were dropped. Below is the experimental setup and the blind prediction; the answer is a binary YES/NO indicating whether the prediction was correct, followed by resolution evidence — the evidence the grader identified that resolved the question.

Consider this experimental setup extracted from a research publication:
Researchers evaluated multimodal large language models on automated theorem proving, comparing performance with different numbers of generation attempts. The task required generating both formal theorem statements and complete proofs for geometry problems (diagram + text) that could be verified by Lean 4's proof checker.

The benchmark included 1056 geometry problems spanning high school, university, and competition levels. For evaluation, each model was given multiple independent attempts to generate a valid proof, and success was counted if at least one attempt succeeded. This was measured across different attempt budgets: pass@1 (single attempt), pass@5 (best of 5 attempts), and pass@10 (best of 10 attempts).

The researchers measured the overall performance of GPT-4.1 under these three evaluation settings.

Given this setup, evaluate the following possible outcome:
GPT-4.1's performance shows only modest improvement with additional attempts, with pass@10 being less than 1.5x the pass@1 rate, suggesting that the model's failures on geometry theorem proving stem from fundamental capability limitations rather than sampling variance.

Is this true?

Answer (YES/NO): NO